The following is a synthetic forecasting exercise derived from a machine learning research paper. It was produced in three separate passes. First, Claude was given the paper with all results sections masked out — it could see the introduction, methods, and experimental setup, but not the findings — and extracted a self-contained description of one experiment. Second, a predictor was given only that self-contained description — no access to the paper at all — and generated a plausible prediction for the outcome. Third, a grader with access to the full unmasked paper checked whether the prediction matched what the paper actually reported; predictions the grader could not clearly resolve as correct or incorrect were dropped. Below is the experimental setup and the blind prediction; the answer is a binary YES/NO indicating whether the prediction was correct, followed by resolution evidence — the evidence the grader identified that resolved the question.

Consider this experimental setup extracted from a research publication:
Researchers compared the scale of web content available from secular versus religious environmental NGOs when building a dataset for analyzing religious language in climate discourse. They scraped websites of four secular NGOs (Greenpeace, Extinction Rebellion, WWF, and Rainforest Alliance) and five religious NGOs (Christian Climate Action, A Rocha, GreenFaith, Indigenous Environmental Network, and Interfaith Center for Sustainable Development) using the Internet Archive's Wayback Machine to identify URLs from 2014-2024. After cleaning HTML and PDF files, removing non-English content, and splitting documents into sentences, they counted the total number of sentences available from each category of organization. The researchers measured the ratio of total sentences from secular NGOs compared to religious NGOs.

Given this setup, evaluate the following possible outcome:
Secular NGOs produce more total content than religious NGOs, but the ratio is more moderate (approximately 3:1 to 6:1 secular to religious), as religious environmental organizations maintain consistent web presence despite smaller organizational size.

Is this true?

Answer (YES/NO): NO